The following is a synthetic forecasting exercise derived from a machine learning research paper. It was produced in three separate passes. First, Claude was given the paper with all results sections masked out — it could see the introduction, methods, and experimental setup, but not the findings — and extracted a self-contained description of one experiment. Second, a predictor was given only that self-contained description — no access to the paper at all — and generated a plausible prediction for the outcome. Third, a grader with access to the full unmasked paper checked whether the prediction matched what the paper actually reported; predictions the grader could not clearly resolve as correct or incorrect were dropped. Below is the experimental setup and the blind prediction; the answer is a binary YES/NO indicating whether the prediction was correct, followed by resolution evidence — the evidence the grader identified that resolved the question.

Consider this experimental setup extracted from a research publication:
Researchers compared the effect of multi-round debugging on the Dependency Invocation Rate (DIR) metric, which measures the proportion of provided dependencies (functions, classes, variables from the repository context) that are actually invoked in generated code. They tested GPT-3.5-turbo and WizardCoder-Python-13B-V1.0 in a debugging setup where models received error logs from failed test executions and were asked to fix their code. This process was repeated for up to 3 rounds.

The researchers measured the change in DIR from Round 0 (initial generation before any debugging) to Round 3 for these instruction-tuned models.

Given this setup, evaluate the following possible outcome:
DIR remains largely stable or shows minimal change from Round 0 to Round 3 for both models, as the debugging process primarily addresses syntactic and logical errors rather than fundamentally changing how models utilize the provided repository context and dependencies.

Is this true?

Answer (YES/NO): NO